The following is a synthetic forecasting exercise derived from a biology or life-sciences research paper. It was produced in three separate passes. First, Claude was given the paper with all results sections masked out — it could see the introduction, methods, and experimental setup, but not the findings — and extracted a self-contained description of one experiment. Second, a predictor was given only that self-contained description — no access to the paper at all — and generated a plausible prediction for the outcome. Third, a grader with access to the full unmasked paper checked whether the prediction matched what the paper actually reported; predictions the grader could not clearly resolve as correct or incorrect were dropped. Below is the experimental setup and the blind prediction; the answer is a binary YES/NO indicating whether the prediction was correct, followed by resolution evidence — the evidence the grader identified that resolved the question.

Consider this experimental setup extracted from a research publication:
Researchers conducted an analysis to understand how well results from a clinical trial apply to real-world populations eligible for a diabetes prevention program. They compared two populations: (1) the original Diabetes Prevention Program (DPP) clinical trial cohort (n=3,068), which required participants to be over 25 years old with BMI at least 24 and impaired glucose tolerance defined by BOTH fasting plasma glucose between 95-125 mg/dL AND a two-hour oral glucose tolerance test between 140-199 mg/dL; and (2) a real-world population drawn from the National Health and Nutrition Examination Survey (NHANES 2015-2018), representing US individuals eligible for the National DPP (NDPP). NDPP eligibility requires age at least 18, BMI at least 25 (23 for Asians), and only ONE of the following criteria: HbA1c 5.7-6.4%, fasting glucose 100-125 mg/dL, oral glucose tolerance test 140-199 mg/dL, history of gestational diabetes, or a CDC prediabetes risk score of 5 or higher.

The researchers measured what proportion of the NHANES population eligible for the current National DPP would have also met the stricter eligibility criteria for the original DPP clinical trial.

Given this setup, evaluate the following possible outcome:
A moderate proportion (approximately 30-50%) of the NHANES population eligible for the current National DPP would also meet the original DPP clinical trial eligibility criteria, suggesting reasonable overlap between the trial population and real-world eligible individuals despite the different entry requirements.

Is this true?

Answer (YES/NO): NO